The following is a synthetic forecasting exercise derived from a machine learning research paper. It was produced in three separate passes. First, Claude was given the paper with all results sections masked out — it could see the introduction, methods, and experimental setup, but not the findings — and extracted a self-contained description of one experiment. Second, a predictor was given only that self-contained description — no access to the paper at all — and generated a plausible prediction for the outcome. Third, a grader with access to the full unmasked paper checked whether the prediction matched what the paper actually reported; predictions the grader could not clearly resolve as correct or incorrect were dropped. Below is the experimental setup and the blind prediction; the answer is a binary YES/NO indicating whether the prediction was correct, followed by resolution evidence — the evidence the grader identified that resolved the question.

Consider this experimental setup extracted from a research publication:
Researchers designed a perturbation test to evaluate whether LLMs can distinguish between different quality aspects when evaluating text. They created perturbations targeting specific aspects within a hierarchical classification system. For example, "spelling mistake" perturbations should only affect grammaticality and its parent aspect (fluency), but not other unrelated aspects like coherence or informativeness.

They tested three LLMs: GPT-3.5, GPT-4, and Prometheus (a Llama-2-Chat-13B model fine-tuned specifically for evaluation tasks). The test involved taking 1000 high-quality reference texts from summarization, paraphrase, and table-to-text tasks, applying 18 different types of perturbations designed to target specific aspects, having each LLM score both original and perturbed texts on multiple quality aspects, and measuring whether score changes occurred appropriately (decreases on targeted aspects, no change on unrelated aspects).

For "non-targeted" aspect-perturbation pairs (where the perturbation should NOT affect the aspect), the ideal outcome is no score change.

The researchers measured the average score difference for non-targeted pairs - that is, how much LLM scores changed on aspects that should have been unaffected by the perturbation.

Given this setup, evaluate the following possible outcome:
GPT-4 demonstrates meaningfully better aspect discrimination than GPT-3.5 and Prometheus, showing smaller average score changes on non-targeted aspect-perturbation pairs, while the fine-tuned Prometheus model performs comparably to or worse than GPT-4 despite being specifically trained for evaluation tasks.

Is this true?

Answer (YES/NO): NO